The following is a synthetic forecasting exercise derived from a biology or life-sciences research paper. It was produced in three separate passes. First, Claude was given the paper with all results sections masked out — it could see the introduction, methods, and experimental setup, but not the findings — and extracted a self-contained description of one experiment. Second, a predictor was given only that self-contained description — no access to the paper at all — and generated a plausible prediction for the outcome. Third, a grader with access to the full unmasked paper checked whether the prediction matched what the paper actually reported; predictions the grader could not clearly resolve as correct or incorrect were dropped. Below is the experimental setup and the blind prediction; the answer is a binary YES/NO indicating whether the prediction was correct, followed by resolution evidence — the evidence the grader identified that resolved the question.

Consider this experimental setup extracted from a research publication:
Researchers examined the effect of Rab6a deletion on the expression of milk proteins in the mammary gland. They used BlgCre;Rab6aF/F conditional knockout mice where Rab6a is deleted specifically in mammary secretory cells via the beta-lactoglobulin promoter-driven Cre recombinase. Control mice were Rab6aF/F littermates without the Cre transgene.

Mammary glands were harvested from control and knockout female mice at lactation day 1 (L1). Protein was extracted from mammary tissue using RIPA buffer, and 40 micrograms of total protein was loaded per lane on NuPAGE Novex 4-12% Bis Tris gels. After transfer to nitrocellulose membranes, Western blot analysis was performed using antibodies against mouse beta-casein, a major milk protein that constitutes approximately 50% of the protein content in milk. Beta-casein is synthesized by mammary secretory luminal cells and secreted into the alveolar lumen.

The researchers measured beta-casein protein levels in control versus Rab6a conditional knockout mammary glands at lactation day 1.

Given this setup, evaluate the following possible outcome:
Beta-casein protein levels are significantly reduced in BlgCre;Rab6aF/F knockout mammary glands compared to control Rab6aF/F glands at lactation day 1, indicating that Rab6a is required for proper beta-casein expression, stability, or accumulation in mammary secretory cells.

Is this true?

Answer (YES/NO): YES